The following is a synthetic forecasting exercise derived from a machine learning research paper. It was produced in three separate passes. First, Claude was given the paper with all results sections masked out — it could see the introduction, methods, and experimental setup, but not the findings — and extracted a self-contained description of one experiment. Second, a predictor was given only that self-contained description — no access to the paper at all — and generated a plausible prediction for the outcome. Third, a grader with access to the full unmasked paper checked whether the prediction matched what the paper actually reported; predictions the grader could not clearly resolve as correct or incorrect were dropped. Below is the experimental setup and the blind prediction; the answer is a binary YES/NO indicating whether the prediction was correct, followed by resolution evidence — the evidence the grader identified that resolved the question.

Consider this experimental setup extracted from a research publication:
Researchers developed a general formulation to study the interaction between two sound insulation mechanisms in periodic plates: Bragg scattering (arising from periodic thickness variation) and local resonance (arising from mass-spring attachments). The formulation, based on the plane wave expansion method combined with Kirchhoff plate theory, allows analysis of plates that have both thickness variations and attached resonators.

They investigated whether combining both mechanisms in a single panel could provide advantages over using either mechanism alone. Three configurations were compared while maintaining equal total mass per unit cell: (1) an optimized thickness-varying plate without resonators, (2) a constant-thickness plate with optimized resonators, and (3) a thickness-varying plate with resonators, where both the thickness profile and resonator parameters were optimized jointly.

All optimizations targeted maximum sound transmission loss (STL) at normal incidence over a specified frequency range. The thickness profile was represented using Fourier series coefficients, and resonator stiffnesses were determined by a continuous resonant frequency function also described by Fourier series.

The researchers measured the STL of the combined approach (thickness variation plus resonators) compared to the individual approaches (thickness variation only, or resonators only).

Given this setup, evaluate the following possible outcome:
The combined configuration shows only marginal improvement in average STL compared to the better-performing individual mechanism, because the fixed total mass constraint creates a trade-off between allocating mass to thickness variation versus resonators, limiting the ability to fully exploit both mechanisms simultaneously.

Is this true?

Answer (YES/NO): NO